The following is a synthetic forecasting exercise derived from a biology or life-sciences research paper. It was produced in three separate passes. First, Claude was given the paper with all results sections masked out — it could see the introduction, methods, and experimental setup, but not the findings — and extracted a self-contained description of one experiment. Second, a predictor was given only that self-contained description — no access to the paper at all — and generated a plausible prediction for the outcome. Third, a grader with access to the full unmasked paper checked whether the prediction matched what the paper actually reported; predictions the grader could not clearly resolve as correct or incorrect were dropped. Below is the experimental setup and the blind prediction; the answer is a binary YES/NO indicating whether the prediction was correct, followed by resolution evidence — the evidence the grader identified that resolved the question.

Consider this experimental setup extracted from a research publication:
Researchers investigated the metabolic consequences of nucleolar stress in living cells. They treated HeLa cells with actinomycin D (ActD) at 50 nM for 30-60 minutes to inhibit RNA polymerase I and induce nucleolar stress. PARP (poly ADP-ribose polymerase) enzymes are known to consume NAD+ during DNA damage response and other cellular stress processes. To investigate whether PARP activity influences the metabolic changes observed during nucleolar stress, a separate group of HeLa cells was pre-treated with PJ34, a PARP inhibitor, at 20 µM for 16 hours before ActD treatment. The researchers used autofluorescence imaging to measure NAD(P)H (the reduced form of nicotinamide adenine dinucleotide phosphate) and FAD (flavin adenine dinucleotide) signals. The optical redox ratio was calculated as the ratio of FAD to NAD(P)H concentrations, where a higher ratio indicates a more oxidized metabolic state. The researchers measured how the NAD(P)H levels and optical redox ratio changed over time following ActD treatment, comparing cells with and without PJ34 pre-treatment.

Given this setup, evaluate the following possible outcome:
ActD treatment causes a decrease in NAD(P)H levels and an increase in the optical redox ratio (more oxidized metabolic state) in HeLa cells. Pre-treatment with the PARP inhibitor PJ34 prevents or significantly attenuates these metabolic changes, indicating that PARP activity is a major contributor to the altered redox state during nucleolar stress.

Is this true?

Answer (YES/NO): NO